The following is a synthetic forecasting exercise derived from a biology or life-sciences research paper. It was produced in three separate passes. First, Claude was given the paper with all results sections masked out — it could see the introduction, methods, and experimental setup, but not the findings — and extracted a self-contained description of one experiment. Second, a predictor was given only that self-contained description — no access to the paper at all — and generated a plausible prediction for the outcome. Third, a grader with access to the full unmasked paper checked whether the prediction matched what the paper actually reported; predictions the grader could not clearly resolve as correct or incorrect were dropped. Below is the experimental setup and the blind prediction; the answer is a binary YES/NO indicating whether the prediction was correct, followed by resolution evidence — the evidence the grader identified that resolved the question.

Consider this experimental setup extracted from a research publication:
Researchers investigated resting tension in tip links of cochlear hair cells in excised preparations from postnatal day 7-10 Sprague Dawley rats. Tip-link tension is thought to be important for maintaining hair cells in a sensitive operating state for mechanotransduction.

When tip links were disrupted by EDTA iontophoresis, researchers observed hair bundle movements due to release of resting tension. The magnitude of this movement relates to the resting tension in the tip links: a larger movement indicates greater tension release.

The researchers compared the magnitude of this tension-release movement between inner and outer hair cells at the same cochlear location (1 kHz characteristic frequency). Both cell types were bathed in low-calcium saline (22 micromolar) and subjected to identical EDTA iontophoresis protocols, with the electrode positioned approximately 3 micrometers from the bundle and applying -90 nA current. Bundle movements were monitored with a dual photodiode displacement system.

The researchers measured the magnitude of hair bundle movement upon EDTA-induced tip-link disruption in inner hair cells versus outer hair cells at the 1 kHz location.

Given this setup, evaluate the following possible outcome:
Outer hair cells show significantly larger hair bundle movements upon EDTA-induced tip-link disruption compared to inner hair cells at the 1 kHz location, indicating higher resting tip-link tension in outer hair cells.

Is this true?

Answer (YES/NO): NO